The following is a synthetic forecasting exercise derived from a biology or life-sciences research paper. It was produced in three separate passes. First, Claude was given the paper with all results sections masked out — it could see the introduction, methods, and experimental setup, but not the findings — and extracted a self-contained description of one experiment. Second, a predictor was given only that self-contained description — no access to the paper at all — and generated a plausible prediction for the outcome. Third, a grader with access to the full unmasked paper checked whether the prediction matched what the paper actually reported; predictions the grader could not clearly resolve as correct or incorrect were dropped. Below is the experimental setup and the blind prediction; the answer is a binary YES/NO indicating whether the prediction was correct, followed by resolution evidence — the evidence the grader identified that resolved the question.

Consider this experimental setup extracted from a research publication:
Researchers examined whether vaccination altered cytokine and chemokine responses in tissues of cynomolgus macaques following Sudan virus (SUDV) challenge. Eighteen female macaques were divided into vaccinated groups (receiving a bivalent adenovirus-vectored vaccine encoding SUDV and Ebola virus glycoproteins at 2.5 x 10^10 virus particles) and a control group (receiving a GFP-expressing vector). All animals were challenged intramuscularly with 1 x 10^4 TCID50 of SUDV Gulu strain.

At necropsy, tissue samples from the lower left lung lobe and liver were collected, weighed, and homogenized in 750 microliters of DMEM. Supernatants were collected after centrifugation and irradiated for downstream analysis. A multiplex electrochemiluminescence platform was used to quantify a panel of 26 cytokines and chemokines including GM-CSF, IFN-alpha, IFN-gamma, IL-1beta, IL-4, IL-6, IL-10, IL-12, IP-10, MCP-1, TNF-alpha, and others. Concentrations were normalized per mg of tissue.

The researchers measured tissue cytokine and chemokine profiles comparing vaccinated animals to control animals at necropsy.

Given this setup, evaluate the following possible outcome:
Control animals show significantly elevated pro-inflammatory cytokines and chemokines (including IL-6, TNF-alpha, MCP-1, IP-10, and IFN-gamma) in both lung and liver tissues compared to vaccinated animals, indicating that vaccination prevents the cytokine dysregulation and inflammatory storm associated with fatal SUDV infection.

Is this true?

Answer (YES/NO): NO